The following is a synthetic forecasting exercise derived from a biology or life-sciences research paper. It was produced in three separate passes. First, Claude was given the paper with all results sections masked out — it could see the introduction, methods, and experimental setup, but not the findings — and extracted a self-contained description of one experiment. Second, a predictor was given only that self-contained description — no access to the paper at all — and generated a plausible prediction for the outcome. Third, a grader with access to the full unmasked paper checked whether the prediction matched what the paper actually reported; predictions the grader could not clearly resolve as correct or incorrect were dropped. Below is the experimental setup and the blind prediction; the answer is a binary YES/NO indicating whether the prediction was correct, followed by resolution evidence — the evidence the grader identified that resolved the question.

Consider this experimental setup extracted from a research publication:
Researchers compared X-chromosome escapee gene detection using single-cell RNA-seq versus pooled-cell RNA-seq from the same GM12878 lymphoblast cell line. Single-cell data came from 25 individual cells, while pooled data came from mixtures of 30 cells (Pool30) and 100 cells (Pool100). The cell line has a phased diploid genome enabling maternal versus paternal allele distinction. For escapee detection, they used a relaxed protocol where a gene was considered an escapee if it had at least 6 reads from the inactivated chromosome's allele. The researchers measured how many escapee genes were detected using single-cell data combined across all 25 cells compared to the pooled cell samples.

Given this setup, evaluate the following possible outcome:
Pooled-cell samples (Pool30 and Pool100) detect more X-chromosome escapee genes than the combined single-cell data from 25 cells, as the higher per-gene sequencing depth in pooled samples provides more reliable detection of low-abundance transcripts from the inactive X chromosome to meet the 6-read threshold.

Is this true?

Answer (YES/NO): NO